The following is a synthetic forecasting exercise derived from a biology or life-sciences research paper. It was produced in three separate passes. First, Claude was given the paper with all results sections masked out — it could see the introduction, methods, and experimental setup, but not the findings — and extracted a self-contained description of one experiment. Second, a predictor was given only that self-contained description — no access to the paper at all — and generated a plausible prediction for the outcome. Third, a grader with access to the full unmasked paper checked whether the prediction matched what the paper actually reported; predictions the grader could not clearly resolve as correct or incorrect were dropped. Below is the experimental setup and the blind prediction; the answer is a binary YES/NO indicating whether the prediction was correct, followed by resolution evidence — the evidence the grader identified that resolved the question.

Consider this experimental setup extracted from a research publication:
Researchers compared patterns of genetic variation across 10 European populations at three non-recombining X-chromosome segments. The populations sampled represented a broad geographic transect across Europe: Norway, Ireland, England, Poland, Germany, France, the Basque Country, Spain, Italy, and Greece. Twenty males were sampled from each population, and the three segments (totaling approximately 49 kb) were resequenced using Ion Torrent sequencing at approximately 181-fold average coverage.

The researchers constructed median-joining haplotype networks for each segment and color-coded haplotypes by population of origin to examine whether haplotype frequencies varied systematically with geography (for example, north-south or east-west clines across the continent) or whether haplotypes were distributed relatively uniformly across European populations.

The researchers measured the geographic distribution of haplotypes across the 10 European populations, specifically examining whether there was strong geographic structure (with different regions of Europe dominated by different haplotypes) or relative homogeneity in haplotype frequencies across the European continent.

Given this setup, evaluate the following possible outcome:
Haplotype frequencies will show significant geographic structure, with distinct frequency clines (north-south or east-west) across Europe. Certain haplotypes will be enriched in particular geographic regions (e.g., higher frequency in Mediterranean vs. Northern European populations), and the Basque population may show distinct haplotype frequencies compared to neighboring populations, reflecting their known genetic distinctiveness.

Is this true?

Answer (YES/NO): NO